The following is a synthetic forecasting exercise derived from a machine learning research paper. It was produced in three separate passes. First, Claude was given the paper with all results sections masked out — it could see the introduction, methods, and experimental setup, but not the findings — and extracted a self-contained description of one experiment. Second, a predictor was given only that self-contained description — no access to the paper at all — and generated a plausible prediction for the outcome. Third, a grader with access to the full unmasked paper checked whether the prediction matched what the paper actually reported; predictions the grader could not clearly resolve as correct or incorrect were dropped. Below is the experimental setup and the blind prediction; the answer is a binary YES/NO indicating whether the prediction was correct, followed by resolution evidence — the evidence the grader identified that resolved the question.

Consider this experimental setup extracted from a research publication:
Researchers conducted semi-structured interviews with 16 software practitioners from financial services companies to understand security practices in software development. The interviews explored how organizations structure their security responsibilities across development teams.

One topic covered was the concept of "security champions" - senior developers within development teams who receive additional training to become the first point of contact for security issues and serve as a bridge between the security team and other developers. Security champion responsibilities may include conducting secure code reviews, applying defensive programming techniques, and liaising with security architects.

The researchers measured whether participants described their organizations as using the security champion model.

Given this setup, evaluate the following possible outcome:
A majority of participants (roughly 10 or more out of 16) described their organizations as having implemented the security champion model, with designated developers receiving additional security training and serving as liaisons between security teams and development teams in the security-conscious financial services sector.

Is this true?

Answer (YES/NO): NO